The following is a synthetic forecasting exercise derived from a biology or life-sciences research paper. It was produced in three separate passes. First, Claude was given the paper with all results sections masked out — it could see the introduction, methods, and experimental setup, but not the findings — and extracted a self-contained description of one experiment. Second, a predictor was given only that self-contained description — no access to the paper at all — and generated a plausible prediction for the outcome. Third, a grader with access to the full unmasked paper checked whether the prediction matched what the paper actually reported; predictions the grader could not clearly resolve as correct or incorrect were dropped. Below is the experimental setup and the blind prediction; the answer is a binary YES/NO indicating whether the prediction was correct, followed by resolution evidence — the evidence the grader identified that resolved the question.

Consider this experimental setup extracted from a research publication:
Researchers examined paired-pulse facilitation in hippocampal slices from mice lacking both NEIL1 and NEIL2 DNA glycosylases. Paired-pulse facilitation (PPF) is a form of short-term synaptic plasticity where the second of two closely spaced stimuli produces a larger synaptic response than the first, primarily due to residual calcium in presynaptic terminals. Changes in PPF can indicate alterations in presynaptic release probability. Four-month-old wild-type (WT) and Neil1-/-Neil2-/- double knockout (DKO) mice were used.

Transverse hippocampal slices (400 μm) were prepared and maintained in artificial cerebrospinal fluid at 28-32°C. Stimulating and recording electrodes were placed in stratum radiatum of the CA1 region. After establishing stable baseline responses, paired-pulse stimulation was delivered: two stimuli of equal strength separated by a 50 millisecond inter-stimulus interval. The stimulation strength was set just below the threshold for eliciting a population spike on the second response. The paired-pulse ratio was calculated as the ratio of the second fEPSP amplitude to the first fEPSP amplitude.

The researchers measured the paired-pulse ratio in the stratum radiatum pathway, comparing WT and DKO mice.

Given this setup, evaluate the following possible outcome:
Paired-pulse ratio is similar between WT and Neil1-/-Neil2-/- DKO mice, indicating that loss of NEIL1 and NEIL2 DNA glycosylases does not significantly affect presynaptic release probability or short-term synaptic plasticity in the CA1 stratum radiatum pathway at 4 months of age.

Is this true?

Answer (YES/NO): YES